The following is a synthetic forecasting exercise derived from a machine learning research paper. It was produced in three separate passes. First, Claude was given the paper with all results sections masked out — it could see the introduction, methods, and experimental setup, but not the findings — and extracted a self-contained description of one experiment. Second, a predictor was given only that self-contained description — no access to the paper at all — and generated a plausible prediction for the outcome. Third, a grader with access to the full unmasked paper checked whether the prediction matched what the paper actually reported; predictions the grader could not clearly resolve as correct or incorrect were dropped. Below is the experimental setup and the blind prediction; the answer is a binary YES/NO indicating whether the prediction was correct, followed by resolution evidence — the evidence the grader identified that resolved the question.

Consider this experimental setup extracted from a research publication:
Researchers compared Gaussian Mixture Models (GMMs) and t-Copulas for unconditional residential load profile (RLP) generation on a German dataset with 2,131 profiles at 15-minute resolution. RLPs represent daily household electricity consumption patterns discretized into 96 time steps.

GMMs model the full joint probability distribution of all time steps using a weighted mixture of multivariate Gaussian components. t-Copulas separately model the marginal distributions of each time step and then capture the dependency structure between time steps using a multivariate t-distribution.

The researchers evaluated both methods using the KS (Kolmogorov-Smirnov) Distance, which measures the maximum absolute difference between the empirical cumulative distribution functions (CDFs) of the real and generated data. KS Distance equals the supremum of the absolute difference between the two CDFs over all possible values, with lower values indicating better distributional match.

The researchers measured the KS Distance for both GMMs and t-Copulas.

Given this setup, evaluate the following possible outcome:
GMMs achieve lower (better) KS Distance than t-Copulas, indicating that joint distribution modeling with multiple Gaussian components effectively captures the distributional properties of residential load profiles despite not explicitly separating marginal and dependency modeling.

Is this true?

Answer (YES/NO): YES